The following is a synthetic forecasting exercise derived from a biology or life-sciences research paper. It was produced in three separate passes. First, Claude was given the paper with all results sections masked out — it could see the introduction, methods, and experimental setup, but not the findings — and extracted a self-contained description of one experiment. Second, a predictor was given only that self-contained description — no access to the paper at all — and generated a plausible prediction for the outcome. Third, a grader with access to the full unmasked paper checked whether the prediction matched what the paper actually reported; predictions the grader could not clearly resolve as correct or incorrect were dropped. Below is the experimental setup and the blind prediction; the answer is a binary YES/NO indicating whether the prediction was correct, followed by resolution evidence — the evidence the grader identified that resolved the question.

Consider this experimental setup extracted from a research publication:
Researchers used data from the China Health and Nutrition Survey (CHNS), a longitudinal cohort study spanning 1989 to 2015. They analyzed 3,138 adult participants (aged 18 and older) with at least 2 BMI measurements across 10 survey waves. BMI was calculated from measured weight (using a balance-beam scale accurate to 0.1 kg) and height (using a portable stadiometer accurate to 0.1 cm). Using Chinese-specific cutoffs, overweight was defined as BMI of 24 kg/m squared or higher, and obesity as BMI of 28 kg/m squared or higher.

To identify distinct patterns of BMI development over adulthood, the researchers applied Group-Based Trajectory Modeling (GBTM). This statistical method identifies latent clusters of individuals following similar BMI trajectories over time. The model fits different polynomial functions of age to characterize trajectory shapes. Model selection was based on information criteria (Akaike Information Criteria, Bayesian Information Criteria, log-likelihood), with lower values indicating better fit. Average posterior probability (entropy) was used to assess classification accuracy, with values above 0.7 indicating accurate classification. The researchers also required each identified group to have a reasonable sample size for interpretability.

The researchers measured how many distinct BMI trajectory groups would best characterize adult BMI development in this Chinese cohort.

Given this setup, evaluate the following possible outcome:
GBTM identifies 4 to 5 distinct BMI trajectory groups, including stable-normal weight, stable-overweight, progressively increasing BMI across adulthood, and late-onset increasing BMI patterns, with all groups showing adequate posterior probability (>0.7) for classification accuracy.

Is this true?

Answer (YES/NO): NO